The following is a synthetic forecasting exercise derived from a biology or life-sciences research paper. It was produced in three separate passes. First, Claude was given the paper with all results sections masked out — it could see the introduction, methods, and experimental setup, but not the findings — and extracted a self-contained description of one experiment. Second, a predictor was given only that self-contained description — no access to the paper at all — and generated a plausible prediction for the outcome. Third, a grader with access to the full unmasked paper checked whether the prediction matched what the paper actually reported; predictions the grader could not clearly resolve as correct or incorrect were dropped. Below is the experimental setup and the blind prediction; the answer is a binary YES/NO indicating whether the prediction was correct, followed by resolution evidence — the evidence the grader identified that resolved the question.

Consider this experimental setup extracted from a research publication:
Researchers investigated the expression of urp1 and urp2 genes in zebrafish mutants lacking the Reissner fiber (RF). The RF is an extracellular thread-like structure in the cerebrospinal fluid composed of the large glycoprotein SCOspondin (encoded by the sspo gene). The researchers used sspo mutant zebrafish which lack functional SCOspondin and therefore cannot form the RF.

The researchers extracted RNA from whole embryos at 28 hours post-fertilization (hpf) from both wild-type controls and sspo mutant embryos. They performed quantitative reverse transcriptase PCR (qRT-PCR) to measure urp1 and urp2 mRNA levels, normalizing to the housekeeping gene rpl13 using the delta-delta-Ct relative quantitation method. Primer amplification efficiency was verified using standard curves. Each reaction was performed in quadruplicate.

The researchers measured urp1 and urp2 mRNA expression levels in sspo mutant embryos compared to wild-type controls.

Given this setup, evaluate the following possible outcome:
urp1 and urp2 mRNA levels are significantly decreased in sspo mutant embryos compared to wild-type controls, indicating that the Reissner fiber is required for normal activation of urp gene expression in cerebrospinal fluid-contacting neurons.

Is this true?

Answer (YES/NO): YES